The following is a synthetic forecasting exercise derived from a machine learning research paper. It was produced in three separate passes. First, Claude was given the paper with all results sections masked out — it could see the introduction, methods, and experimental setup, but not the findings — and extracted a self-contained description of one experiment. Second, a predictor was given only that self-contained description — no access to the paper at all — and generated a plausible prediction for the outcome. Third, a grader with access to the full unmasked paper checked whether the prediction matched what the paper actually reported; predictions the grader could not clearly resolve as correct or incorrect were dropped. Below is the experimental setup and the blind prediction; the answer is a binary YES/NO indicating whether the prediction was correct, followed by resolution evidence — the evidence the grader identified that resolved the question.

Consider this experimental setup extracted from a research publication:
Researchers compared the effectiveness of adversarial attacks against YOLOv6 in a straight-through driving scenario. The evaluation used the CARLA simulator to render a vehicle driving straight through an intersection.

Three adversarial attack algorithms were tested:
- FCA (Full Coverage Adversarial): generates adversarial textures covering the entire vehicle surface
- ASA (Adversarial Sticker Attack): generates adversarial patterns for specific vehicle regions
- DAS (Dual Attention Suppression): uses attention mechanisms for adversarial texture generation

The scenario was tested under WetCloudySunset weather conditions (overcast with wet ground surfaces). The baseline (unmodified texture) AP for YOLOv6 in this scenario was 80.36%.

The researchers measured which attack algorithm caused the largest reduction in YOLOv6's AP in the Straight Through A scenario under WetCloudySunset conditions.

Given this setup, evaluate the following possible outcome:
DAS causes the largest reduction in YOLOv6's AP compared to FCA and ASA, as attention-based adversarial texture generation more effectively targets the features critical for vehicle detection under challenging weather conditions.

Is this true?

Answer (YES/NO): NO